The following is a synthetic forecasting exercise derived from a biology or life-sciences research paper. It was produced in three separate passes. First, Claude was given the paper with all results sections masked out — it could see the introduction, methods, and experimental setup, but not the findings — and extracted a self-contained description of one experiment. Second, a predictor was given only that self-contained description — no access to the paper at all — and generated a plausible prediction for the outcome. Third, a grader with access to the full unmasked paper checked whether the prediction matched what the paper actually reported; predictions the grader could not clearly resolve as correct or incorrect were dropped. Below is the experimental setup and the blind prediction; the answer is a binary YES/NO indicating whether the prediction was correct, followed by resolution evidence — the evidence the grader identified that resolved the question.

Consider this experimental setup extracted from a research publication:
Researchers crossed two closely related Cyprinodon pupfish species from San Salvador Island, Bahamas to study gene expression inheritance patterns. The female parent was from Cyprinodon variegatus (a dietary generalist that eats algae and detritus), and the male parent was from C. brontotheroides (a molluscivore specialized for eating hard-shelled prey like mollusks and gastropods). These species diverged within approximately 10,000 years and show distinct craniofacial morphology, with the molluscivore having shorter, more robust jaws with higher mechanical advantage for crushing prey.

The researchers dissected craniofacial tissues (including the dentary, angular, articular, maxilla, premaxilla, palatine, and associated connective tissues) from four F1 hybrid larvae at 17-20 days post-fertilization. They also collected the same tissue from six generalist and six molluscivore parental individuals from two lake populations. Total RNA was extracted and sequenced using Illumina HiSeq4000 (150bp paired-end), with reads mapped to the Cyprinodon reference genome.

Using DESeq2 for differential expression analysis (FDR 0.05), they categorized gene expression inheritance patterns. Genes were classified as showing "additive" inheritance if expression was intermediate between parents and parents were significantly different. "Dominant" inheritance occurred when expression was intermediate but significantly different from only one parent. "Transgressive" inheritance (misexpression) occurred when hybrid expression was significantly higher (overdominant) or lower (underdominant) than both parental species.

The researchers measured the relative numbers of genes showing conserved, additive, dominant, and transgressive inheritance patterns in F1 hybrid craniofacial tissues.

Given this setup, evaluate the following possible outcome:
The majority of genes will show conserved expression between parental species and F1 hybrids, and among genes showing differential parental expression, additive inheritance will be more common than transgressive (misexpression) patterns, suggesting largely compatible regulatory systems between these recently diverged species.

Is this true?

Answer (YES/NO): NO